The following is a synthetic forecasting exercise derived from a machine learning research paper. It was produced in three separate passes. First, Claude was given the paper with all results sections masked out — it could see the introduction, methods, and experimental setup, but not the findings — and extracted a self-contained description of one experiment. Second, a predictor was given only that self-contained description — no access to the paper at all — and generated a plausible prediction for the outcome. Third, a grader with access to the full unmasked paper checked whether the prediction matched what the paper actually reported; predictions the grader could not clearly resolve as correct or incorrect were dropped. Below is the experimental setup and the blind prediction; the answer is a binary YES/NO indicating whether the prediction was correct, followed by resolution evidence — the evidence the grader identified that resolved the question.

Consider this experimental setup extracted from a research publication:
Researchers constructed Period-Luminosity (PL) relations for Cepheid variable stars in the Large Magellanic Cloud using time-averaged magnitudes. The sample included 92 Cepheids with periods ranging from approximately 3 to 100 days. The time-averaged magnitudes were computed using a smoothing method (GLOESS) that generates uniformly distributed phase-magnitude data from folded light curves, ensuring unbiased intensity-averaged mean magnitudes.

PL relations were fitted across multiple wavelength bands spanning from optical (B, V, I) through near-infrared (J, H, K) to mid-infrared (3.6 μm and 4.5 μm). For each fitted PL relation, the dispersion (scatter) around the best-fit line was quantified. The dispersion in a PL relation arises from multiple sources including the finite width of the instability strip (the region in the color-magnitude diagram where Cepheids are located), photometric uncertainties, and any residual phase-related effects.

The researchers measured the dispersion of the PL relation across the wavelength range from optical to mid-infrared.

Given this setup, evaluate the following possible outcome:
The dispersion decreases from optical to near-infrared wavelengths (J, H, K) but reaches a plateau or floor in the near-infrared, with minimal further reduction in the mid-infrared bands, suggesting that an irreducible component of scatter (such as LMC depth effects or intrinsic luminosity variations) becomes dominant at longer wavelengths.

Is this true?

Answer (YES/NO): NO